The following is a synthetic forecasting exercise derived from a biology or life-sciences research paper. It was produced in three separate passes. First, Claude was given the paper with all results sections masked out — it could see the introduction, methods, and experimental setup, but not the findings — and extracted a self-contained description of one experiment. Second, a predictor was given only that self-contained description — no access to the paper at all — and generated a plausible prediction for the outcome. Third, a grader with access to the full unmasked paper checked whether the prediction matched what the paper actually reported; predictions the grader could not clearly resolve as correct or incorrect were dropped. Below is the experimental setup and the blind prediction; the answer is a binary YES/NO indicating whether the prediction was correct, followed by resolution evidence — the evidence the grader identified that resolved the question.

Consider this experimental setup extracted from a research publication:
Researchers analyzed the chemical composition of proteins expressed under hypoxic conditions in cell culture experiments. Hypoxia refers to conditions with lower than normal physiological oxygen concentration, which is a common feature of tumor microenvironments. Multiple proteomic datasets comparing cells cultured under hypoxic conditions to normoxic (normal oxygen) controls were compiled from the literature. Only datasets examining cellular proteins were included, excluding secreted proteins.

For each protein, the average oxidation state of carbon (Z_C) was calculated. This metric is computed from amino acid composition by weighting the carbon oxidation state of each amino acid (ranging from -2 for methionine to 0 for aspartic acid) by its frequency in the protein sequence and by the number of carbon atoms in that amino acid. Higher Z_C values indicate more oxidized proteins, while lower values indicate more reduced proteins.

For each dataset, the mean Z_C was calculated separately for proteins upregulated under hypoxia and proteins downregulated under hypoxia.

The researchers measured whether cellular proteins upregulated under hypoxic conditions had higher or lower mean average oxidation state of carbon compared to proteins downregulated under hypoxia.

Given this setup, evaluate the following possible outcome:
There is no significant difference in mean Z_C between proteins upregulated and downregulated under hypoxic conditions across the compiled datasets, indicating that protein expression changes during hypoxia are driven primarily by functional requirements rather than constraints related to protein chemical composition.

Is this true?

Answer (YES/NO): YES